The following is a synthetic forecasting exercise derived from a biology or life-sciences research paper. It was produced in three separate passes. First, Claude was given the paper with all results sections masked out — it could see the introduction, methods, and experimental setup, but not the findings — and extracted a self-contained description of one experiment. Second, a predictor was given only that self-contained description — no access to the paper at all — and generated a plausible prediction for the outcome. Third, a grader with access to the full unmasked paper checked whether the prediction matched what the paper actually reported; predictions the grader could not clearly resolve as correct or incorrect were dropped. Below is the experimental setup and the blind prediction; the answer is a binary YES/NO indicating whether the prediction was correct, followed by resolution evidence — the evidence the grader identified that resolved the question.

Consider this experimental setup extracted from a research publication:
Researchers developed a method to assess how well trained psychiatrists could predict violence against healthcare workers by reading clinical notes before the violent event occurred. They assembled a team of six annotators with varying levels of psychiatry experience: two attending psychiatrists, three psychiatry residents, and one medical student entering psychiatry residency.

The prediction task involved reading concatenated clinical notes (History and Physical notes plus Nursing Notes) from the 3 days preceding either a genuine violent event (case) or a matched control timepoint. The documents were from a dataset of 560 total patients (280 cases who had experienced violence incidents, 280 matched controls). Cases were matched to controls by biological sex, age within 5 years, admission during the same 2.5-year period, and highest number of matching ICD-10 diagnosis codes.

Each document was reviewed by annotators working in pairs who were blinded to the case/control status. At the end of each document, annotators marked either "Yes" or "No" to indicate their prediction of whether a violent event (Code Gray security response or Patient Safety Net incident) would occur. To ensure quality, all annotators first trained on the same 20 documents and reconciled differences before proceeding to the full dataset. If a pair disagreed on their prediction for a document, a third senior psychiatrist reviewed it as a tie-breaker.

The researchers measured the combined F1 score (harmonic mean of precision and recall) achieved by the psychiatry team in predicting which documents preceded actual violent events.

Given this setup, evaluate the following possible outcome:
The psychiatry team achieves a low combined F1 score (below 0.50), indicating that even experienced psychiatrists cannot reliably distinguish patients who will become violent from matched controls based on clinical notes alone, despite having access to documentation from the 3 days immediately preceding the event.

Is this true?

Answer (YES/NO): NO